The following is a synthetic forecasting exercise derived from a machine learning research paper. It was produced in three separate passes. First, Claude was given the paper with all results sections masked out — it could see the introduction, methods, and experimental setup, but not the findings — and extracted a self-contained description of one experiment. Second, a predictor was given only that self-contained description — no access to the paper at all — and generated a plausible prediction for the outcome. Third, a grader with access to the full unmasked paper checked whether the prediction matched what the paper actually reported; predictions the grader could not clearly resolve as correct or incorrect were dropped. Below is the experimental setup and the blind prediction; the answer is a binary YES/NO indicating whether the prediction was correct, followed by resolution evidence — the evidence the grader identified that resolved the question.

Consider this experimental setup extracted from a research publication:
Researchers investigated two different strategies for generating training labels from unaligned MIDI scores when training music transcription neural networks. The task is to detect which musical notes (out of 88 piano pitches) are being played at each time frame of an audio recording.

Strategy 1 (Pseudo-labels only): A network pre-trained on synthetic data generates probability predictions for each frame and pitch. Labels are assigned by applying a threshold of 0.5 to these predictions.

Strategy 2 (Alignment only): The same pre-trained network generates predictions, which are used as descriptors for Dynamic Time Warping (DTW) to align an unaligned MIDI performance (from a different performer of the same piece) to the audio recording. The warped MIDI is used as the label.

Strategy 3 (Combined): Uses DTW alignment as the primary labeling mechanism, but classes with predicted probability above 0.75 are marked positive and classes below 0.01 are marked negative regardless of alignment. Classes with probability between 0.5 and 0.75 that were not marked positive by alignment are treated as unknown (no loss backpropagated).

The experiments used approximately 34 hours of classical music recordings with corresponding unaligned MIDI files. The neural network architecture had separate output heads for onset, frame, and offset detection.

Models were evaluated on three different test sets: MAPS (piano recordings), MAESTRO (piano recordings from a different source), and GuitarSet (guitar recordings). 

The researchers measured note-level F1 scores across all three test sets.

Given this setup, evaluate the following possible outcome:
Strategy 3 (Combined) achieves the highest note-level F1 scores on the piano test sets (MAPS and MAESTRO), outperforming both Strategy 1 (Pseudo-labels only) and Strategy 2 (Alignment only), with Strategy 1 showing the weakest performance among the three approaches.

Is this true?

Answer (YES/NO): YES